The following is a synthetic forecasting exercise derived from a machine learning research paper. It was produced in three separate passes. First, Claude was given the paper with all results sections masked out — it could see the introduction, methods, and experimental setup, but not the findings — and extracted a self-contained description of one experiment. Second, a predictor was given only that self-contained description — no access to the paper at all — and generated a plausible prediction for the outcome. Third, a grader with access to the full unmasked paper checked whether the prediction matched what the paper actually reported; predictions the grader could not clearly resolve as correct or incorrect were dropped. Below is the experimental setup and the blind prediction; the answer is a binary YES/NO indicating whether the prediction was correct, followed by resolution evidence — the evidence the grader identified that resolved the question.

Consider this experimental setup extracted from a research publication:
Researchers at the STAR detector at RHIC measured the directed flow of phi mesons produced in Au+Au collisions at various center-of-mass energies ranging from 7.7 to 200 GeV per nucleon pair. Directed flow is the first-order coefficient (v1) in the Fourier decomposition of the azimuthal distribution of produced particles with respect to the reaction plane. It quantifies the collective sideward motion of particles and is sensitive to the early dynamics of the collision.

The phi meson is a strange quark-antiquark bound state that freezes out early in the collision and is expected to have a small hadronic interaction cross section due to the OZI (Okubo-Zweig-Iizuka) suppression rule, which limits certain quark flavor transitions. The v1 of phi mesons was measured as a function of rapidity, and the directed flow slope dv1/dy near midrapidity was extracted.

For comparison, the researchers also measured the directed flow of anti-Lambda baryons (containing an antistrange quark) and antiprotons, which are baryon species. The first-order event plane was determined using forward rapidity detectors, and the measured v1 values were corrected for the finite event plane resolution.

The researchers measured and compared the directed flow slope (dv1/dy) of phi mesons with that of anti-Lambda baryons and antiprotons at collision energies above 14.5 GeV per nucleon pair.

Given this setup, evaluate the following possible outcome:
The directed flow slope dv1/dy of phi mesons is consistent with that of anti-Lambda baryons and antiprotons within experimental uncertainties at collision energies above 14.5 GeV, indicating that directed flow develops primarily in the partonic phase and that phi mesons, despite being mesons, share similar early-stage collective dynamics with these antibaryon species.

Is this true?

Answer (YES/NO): YES